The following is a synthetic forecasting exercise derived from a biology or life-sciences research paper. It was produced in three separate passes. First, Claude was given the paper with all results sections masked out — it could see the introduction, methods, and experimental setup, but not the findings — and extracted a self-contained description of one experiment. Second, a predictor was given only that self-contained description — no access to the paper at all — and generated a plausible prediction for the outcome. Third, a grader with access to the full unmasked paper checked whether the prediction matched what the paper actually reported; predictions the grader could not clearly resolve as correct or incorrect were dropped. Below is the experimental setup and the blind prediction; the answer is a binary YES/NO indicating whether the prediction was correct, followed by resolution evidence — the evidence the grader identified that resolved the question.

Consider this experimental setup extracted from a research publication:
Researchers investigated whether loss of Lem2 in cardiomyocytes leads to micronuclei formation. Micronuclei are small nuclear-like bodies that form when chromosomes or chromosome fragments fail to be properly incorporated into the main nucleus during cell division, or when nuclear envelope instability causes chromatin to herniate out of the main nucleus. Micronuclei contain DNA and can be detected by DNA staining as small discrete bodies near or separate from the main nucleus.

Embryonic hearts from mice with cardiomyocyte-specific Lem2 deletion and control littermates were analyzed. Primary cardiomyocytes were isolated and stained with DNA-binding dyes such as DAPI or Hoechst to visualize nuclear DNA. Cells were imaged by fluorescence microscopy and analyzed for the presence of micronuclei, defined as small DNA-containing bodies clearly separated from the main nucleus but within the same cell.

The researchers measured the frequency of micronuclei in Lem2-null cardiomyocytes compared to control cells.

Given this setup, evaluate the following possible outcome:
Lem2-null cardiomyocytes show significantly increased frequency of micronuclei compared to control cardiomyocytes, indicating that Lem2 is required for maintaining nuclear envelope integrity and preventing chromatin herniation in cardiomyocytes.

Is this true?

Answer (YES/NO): YES